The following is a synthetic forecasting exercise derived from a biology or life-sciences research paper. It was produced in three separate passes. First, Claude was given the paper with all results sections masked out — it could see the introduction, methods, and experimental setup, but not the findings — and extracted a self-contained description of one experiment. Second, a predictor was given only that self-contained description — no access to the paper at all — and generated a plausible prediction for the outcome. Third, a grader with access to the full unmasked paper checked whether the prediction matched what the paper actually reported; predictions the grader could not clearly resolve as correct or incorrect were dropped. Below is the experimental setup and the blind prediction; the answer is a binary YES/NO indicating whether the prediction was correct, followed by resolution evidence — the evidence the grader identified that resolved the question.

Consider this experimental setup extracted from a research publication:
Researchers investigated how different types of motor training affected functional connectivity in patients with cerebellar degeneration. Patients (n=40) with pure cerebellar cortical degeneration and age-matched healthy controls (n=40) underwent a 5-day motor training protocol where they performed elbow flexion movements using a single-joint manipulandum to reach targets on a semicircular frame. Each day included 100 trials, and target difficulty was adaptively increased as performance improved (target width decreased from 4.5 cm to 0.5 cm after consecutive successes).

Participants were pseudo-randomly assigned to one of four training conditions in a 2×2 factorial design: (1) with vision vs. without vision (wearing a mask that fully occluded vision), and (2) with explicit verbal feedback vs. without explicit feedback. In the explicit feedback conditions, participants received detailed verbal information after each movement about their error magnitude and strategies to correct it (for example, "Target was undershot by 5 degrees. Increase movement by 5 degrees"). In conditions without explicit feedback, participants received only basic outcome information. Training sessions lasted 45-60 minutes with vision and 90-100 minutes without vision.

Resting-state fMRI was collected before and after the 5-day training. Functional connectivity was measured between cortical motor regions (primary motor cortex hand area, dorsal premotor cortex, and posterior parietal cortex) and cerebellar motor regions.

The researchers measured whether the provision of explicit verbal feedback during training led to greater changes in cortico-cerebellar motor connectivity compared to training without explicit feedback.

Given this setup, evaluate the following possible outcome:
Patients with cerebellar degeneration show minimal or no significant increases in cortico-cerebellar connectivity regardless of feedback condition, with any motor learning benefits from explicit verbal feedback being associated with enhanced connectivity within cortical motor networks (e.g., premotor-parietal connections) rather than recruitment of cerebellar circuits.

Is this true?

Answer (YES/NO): NO